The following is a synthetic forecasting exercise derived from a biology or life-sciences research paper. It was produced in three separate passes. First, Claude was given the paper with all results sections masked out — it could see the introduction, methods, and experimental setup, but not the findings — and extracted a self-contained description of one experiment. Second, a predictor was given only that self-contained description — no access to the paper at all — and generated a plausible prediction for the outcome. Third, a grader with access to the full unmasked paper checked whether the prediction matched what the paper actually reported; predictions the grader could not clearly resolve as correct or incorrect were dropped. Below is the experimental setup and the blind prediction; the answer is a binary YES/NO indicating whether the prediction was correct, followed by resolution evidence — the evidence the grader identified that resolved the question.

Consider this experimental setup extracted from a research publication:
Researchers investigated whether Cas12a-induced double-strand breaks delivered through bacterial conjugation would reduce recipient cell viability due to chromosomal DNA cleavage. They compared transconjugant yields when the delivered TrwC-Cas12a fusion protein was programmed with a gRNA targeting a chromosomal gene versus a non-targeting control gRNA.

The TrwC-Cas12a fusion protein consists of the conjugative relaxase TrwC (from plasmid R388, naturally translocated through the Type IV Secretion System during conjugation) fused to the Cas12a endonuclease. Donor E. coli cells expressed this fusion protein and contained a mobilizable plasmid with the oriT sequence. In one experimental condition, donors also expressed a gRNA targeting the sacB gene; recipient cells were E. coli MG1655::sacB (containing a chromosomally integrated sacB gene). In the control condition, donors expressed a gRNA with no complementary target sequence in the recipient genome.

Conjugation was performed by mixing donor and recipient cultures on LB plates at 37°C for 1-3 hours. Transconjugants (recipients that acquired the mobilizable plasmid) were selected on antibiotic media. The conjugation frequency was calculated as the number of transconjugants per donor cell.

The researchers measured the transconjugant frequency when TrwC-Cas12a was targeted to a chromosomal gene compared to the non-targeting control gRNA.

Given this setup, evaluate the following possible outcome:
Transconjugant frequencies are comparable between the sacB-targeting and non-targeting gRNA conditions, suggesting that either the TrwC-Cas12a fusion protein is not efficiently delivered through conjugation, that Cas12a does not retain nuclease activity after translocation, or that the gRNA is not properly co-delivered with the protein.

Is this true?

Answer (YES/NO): NO